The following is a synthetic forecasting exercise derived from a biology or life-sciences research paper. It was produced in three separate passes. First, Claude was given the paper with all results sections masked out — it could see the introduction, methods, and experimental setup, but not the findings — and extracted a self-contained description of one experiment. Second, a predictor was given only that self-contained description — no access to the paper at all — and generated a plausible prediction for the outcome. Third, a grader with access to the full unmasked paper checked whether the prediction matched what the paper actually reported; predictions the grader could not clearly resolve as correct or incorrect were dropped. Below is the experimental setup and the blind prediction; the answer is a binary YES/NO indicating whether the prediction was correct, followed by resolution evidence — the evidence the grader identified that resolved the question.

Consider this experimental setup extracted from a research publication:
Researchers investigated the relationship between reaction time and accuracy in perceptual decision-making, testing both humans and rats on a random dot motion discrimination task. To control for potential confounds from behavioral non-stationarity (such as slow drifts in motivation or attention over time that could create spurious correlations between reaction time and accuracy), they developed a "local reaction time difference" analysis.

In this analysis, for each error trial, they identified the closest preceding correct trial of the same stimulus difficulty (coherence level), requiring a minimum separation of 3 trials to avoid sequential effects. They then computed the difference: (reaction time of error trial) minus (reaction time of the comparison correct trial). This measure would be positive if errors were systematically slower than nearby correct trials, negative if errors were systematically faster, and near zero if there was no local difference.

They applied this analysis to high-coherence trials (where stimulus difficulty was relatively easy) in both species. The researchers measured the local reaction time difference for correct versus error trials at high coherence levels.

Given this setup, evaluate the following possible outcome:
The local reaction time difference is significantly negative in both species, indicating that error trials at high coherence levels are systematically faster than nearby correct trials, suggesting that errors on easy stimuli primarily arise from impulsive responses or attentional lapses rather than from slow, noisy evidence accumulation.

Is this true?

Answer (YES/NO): NO